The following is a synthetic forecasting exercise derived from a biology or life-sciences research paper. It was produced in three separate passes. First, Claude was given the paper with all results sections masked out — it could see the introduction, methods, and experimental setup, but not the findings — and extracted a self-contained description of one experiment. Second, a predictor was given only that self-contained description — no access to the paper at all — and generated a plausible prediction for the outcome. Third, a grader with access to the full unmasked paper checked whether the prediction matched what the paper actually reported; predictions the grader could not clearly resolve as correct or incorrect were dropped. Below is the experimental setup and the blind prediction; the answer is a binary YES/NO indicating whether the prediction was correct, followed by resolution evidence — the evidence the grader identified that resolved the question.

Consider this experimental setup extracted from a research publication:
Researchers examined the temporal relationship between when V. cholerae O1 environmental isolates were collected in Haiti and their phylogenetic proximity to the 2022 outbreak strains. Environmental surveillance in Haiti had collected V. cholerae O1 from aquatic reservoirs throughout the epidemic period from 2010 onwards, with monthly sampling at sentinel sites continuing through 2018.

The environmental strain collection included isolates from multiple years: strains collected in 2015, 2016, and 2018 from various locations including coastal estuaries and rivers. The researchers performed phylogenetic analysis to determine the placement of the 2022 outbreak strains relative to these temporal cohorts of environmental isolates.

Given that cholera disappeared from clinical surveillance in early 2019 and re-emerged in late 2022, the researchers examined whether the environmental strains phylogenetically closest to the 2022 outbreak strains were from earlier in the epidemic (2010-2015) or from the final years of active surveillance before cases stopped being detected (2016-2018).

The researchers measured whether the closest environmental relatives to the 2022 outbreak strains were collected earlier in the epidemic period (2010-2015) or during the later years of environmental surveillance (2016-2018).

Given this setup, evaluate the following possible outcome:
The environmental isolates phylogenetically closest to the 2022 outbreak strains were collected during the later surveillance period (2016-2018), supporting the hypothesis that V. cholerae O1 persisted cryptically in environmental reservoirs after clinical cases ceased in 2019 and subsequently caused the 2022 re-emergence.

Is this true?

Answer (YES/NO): YES